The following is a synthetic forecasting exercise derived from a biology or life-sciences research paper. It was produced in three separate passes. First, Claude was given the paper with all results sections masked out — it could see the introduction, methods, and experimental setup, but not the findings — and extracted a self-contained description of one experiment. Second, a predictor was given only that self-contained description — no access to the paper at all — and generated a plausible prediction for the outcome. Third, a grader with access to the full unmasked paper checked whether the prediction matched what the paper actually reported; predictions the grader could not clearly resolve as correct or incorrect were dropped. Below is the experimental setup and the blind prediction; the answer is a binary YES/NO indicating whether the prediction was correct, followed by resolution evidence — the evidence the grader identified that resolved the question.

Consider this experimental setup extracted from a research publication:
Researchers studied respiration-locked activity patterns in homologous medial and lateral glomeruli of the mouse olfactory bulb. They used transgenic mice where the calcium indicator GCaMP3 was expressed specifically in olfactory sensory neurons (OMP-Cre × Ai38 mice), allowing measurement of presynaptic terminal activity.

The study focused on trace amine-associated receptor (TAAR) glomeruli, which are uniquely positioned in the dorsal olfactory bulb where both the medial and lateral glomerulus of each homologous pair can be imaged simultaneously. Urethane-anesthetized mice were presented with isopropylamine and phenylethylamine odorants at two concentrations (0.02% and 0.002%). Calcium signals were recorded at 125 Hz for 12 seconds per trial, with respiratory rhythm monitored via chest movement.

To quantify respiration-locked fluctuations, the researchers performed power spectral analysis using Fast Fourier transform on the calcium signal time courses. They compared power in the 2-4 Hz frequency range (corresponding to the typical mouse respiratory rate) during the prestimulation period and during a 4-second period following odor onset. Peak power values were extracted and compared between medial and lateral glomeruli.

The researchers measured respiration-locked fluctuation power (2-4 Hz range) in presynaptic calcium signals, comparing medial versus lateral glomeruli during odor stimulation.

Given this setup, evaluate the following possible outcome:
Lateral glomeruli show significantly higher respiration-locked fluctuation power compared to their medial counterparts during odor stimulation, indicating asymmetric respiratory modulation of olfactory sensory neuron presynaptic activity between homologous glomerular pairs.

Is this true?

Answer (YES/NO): NO